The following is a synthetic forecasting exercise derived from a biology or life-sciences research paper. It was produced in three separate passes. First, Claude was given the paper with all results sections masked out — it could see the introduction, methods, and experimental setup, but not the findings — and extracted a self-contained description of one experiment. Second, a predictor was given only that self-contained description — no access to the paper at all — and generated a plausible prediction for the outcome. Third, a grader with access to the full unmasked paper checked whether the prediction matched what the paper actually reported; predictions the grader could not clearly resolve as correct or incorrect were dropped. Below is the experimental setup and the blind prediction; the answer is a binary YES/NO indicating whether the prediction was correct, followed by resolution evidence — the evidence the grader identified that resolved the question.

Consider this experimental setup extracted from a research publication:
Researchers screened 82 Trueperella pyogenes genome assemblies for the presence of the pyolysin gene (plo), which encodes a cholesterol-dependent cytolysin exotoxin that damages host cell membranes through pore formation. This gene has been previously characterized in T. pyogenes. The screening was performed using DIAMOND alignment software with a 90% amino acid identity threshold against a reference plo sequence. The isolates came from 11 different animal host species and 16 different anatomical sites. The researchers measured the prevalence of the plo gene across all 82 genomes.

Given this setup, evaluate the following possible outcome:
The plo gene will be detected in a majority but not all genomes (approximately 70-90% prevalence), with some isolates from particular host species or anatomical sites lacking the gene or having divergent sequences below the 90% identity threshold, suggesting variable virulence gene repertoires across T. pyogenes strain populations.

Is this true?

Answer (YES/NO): NO